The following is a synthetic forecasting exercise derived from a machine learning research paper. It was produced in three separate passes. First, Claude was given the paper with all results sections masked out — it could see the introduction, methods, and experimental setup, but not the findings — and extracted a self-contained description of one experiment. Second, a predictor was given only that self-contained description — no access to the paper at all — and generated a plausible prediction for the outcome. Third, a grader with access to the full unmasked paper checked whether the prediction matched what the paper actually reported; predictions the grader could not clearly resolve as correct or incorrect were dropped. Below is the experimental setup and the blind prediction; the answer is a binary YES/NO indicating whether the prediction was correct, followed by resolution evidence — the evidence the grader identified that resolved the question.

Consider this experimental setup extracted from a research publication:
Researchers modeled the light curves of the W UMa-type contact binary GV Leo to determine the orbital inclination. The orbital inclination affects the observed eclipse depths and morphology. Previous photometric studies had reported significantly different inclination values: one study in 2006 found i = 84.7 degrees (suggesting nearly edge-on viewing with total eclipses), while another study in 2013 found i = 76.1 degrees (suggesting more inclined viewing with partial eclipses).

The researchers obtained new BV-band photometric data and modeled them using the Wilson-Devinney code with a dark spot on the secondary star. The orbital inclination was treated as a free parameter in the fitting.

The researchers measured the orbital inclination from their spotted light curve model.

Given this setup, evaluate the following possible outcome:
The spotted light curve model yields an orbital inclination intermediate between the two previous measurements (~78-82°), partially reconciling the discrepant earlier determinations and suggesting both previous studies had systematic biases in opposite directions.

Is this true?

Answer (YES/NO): YES